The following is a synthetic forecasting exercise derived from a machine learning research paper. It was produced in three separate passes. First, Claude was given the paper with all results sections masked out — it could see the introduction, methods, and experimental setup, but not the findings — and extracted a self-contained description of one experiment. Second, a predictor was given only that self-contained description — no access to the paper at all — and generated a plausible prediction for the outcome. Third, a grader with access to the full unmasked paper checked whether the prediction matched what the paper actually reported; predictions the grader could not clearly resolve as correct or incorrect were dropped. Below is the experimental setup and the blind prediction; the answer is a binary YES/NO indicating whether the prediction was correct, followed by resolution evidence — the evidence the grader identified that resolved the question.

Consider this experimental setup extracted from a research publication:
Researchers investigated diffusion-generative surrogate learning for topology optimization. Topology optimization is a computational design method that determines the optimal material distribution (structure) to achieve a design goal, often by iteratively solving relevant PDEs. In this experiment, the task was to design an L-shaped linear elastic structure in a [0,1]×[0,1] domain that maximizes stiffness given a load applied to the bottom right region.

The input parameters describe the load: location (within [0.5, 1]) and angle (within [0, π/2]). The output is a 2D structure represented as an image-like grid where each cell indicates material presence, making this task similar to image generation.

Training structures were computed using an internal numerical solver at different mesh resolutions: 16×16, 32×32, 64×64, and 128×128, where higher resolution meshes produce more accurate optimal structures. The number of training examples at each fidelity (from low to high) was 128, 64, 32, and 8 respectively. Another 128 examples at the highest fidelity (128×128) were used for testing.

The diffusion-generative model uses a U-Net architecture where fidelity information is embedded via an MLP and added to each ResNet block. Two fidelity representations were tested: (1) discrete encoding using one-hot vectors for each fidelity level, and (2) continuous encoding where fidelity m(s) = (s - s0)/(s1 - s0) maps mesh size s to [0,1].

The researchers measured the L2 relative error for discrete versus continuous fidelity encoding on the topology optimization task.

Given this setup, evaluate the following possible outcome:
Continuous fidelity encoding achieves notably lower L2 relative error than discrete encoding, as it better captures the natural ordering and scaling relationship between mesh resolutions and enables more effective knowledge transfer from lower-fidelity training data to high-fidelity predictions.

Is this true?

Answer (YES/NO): NO